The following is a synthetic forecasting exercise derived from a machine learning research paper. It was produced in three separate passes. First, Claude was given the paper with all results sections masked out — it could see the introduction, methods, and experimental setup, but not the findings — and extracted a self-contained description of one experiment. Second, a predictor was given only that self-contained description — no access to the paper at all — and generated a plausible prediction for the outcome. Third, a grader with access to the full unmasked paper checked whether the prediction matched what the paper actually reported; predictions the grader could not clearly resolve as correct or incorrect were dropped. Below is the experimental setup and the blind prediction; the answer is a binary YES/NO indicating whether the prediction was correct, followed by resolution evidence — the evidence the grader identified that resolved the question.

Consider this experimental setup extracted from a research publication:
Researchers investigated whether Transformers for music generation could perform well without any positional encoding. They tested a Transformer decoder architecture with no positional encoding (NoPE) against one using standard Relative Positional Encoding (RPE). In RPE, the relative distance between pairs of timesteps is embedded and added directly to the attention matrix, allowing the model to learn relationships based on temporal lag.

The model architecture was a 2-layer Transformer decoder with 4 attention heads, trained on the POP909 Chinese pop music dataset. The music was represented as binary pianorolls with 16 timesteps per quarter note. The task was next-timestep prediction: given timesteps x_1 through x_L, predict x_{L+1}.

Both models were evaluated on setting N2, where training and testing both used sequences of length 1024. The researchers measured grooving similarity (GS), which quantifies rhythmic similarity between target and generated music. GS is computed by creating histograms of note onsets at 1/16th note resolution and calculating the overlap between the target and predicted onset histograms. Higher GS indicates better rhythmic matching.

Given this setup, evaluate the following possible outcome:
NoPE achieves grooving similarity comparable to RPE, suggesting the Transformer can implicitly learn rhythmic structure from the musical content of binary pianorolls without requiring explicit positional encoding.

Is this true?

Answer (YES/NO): YES